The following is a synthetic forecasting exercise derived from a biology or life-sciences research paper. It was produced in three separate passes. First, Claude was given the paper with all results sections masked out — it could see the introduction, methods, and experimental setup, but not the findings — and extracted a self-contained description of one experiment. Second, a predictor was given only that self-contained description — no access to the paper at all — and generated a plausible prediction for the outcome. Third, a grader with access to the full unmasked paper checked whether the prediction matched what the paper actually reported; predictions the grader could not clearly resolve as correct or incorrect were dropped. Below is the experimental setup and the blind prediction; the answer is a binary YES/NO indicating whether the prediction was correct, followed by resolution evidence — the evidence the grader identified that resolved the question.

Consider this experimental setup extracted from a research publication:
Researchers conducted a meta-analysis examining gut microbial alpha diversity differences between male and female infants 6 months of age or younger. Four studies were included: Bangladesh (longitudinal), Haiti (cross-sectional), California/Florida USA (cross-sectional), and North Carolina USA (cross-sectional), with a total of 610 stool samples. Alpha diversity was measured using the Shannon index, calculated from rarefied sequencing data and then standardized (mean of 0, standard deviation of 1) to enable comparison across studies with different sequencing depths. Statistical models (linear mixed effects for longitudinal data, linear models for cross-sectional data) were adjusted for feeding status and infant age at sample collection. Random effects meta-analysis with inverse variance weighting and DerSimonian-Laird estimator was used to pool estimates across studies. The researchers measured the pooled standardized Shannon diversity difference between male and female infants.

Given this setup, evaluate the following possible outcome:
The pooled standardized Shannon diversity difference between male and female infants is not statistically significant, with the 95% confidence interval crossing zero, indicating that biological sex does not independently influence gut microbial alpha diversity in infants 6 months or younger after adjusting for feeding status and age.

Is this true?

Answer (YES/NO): YES